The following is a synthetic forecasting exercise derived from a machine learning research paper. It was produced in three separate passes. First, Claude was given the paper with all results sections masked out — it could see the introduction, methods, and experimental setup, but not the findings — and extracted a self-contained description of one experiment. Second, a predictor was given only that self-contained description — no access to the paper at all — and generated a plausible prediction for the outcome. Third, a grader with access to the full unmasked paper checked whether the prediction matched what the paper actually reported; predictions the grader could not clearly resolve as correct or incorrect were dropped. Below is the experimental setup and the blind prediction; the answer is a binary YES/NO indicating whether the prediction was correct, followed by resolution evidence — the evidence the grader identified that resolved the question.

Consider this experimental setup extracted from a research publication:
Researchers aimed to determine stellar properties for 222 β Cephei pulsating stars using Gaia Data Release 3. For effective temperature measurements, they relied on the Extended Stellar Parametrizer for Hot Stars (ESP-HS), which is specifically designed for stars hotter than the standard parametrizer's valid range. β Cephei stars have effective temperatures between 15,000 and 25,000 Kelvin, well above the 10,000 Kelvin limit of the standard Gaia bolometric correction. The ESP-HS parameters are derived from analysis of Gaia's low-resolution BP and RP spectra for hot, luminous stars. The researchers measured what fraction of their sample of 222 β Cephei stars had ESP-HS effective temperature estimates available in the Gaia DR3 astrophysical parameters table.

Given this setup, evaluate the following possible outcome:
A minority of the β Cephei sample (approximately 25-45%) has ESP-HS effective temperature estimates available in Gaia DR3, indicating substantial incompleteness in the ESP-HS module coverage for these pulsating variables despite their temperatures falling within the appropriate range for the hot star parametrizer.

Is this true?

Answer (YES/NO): NO